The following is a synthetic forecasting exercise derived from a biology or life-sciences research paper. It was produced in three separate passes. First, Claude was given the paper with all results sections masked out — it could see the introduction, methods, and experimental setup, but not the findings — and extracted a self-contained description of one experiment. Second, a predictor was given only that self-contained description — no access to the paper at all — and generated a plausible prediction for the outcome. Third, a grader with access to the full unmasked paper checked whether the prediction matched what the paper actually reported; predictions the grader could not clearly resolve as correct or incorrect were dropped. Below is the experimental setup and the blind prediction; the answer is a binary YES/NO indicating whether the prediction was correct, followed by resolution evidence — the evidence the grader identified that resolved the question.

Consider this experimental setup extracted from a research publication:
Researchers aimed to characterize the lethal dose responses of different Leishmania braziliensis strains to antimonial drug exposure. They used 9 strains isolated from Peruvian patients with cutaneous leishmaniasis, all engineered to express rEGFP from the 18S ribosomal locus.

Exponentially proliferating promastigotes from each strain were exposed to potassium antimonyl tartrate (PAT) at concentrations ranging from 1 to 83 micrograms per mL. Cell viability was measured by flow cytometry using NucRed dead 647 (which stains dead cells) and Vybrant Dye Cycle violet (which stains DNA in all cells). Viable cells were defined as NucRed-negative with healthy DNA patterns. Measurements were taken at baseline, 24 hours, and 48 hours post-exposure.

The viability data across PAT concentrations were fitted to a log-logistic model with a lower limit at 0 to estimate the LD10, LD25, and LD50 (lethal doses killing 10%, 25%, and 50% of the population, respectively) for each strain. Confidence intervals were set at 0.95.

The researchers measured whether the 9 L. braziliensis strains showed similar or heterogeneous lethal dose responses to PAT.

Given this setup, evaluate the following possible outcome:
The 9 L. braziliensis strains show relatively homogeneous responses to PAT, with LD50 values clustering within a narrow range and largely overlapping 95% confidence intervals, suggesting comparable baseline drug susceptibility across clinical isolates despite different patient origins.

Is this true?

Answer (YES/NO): NO